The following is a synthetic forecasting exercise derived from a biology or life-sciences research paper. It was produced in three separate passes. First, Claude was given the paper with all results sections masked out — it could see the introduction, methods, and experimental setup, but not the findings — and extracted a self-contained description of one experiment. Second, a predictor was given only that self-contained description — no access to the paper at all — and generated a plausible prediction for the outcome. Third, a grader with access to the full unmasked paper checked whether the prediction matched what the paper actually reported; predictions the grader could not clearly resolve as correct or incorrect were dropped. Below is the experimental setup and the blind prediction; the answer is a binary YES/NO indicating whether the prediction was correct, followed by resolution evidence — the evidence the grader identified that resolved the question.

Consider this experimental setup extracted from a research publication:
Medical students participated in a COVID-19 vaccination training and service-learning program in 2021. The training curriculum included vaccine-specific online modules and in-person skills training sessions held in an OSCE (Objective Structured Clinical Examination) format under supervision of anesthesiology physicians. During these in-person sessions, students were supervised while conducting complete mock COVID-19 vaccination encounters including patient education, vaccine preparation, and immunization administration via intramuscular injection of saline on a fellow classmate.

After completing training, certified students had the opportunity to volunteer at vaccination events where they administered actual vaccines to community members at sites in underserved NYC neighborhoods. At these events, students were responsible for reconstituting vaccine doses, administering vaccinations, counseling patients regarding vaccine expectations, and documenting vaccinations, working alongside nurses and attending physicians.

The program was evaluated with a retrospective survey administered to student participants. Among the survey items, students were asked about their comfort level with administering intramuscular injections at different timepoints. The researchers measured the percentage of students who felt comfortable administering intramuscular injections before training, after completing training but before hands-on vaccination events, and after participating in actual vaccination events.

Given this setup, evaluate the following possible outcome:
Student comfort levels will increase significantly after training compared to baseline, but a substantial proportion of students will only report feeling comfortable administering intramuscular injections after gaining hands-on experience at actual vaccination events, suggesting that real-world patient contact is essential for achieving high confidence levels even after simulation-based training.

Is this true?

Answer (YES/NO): NO